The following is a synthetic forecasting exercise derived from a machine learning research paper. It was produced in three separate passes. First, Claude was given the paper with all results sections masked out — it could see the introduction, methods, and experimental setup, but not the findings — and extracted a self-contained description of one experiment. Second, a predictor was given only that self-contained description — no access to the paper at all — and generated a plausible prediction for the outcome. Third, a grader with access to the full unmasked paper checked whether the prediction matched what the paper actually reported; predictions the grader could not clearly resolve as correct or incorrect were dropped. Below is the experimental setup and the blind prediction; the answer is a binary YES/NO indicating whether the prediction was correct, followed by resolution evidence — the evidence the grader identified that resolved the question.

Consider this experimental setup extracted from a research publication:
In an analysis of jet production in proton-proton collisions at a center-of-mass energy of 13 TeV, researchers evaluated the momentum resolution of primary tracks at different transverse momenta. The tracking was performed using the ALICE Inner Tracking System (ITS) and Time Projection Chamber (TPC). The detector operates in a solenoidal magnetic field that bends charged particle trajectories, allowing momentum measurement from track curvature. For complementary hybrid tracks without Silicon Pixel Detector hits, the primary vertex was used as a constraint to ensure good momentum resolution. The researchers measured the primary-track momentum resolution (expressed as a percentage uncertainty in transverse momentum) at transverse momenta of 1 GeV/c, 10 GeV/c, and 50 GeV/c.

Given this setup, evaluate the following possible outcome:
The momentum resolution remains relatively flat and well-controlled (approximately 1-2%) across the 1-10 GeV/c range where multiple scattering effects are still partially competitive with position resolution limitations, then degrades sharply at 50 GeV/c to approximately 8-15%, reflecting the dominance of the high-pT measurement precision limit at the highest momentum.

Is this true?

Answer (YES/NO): NO